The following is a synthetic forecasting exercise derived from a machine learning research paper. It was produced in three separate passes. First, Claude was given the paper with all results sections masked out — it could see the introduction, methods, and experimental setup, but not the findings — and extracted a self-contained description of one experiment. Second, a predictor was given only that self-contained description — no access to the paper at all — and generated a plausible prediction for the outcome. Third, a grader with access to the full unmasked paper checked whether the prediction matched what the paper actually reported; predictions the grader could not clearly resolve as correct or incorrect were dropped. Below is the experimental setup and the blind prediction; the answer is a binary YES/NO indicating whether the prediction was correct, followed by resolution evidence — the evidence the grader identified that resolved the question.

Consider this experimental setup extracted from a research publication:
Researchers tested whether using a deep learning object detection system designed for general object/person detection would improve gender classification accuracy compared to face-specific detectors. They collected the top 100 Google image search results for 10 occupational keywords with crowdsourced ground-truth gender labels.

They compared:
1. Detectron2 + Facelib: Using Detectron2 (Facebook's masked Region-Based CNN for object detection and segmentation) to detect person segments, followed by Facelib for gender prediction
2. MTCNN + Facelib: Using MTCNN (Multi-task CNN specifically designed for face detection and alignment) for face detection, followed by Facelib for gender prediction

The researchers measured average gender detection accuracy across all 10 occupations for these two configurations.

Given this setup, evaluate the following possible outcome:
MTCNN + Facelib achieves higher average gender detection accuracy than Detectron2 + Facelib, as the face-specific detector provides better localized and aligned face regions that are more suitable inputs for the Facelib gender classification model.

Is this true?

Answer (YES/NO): YES